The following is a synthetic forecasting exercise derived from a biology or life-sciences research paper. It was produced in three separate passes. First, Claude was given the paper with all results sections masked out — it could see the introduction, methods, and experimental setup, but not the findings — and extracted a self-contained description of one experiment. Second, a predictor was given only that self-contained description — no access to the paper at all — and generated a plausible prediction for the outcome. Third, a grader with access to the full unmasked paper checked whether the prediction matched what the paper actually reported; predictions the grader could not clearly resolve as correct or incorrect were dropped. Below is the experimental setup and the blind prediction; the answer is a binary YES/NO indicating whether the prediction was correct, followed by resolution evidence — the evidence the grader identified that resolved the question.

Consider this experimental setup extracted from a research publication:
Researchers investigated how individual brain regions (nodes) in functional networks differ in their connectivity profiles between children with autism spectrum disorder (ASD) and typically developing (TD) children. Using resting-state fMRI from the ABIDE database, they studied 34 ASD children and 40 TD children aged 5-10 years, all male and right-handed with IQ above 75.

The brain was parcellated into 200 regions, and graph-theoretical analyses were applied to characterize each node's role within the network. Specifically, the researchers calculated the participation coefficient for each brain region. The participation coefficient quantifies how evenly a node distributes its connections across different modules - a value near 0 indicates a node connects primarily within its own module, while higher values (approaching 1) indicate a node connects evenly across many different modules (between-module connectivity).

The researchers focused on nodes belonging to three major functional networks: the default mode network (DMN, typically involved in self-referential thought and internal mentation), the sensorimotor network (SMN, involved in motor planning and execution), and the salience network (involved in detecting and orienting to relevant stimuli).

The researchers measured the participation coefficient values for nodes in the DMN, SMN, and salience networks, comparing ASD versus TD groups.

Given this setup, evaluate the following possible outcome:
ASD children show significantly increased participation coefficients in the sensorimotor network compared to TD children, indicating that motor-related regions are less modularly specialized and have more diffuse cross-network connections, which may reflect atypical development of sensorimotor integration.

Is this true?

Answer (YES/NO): YES